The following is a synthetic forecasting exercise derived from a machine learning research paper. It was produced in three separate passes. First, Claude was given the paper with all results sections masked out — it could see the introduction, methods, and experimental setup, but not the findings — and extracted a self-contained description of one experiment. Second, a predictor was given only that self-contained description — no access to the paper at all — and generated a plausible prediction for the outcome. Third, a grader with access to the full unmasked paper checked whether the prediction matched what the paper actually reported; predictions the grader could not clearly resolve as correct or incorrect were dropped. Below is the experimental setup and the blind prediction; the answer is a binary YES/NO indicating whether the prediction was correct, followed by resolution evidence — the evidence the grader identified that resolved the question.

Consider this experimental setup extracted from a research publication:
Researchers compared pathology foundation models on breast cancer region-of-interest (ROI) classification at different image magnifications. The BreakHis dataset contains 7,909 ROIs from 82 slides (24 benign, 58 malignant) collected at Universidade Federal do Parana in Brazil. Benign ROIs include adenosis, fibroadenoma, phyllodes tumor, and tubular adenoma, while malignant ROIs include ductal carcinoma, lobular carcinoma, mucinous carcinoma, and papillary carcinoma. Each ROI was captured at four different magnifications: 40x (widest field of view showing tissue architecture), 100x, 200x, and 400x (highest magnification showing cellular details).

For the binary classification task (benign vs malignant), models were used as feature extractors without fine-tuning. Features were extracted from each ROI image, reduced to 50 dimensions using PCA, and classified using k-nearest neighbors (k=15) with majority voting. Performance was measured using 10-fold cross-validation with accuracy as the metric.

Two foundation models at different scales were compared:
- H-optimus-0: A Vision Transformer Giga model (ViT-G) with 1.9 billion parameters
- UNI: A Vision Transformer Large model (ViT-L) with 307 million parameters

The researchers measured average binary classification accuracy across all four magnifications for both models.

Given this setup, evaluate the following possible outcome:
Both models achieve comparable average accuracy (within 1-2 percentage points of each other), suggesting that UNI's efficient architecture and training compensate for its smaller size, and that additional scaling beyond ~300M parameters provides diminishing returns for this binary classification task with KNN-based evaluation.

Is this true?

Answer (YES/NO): YES